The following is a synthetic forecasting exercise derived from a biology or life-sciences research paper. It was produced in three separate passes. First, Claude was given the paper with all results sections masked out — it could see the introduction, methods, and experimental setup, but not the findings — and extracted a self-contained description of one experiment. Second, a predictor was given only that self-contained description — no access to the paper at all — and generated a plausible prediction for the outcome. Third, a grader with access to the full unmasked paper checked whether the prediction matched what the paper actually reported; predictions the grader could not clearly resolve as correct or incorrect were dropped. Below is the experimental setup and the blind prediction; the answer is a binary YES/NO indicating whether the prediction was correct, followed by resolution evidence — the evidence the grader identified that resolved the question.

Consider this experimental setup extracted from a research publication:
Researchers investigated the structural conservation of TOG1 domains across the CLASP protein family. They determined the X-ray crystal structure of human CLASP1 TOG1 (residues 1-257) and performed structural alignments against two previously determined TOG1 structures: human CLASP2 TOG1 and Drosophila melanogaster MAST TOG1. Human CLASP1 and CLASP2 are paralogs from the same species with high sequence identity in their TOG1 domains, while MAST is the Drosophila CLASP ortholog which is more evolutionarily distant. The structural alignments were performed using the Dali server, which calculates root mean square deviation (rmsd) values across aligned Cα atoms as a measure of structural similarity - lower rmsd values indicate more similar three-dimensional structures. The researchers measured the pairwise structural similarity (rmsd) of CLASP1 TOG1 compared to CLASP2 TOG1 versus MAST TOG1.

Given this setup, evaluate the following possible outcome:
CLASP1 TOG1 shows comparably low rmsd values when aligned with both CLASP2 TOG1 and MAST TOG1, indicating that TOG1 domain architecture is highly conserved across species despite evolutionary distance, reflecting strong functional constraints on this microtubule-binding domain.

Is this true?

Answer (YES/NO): NO